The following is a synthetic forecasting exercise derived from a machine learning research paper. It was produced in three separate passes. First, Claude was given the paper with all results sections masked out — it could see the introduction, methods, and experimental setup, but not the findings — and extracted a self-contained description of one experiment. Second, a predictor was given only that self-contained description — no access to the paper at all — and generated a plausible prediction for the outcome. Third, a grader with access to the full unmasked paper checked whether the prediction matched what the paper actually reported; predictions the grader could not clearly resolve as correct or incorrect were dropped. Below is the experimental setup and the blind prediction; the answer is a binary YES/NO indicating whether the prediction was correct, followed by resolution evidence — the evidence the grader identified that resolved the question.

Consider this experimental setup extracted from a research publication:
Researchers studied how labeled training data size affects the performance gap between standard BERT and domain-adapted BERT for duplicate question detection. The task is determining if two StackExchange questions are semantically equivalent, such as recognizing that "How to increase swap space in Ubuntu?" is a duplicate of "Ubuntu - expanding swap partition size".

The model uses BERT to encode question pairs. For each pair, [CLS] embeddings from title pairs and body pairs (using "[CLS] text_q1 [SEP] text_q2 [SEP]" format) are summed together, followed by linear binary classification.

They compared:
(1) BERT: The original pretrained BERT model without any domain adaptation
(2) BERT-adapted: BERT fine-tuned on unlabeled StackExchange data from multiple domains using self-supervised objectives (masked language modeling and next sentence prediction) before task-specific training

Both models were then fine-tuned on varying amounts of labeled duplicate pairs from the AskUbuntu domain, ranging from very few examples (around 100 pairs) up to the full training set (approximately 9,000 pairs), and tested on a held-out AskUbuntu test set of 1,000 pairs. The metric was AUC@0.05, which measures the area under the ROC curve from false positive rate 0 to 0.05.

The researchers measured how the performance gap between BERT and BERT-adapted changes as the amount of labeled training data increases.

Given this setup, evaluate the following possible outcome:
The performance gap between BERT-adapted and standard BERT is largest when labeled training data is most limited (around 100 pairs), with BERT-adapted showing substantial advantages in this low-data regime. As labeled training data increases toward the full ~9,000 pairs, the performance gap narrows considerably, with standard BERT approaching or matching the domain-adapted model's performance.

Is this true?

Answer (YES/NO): YES